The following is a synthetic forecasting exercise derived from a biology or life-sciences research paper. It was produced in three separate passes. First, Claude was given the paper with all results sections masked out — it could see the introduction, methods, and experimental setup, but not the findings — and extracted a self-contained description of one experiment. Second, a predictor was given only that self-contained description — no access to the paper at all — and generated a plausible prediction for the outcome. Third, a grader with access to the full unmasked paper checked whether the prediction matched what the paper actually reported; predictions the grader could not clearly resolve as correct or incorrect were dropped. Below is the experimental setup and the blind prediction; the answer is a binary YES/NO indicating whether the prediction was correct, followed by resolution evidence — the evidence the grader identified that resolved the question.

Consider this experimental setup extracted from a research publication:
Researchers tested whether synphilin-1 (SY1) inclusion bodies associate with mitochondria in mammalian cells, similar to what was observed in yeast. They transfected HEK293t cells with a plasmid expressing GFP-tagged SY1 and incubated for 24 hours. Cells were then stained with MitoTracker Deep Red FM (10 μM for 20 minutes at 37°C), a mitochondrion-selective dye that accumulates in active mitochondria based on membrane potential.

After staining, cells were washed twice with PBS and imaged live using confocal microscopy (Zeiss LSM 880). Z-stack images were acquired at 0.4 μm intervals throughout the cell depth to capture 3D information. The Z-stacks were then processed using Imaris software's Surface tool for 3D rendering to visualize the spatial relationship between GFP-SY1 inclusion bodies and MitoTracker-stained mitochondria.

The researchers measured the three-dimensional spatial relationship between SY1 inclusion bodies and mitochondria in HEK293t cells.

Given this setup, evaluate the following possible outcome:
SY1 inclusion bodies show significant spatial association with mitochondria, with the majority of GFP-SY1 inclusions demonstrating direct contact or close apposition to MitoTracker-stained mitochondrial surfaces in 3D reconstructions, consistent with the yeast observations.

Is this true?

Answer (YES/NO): YES